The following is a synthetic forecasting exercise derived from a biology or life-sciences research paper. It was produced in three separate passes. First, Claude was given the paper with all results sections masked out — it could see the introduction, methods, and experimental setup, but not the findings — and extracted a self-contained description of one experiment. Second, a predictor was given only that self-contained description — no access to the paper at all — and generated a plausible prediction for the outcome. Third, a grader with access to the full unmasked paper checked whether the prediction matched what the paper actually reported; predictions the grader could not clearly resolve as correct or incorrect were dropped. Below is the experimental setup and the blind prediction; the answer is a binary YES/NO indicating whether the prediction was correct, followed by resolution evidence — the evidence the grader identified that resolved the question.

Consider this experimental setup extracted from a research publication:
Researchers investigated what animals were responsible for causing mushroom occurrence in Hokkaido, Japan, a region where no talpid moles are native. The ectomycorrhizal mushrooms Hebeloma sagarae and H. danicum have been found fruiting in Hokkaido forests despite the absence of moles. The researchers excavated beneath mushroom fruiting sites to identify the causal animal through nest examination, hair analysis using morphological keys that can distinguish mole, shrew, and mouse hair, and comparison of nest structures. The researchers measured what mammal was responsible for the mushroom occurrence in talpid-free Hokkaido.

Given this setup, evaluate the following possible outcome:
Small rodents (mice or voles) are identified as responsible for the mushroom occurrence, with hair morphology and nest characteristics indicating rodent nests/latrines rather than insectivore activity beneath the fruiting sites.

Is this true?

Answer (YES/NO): NO